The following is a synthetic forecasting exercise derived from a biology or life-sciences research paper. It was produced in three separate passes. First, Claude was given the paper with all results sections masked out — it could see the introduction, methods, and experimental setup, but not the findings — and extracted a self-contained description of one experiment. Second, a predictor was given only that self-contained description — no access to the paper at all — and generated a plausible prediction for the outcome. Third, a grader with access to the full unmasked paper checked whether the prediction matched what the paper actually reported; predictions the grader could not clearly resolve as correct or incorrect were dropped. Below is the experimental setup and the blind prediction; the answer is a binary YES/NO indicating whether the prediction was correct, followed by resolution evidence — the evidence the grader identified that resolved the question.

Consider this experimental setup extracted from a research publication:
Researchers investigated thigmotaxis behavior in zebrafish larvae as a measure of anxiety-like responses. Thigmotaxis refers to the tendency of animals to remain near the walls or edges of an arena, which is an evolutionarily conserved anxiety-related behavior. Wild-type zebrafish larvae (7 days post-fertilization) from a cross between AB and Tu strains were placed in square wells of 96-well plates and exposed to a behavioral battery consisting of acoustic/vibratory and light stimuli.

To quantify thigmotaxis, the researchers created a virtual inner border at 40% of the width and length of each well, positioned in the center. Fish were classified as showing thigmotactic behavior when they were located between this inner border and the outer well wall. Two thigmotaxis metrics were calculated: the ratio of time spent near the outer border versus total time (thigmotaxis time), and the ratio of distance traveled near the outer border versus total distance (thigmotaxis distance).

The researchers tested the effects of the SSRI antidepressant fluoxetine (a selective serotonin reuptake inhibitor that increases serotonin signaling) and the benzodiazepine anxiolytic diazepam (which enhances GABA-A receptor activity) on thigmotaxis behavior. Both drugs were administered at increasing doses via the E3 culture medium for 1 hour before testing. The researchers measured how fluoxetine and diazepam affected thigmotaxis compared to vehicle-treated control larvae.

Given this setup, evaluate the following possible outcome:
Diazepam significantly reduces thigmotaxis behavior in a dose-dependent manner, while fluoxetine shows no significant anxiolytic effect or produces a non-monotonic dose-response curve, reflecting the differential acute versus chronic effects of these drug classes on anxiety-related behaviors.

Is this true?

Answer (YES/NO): NO